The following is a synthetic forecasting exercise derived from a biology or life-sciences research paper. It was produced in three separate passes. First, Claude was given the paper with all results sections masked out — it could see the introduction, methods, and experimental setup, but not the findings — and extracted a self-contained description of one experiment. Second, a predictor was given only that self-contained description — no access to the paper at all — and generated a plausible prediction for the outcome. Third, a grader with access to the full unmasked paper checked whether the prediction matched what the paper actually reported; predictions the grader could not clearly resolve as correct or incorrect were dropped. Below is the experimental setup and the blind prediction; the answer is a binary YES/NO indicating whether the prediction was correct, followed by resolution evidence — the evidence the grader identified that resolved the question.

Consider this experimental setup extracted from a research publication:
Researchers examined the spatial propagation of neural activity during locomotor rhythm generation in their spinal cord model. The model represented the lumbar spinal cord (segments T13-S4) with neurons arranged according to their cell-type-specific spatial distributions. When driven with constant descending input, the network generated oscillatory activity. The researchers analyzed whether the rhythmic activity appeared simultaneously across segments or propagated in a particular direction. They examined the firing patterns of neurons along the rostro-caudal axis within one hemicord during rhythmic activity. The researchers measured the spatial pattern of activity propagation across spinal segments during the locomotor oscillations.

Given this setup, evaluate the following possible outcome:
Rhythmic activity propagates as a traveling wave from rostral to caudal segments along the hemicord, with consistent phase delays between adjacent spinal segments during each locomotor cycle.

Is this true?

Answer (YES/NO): YES